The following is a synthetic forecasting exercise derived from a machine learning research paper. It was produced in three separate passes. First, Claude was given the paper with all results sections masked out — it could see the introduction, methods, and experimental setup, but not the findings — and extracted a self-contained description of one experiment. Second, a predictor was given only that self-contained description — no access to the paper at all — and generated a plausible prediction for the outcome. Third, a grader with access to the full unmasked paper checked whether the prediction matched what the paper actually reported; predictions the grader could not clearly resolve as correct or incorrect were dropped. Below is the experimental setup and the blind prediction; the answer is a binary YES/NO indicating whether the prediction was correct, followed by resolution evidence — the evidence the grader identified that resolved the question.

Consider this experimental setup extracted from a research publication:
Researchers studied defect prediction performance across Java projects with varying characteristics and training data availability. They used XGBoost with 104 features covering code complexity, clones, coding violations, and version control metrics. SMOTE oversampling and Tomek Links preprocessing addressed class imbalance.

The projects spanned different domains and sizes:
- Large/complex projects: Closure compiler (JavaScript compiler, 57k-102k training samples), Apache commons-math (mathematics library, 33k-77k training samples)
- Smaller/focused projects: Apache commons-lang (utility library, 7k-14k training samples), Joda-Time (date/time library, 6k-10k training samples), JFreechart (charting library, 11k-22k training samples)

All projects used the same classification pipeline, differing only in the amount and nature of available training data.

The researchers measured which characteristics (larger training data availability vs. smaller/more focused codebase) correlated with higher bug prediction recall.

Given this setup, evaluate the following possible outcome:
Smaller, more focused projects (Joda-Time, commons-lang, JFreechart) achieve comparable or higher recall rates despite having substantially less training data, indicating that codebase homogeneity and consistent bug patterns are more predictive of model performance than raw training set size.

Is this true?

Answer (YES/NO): YES